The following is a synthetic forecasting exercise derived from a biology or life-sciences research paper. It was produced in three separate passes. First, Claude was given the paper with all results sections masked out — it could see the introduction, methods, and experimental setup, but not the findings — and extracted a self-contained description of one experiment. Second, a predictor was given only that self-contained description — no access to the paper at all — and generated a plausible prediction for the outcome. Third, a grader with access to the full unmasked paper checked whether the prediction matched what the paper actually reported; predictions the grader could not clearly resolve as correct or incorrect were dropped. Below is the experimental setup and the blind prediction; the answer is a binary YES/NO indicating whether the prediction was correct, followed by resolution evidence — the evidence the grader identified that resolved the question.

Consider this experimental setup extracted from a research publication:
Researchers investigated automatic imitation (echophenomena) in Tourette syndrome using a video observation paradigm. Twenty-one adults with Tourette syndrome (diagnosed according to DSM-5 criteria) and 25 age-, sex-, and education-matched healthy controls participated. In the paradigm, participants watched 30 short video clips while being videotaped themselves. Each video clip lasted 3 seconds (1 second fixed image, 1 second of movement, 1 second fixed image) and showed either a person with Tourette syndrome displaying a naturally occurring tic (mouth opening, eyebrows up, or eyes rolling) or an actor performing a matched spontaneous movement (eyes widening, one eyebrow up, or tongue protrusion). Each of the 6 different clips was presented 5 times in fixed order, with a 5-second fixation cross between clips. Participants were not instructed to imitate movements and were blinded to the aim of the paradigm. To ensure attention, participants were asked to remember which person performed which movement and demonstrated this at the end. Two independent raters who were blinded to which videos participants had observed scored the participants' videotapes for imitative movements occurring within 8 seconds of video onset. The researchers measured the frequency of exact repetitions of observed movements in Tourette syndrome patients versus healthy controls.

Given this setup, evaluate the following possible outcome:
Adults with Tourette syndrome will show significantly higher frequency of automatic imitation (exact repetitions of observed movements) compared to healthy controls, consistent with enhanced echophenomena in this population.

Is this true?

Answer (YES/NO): YES